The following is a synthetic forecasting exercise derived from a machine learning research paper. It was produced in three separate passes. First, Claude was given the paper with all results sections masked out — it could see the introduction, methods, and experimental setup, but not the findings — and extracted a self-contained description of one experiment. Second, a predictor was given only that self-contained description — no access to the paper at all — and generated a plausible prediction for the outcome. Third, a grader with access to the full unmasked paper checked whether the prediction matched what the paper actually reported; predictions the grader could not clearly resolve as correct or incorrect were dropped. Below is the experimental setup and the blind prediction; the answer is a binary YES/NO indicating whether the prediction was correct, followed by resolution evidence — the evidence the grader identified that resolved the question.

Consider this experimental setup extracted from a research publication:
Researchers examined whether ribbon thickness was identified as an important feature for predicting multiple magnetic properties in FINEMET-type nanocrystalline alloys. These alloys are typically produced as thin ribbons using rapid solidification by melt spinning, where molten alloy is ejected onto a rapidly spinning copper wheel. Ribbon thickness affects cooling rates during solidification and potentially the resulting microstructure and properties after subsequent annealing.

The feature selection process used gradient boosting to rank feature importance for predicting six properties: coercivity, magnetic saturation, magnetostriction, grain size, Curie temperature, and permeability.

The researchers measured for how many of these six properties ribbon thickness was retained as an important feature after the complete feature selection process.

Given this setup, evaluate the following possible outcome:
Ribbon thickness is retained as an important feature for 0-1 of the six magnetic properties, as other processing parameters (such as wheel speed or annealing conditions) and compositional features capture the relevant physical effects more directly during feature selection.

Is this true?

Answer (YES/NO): NO